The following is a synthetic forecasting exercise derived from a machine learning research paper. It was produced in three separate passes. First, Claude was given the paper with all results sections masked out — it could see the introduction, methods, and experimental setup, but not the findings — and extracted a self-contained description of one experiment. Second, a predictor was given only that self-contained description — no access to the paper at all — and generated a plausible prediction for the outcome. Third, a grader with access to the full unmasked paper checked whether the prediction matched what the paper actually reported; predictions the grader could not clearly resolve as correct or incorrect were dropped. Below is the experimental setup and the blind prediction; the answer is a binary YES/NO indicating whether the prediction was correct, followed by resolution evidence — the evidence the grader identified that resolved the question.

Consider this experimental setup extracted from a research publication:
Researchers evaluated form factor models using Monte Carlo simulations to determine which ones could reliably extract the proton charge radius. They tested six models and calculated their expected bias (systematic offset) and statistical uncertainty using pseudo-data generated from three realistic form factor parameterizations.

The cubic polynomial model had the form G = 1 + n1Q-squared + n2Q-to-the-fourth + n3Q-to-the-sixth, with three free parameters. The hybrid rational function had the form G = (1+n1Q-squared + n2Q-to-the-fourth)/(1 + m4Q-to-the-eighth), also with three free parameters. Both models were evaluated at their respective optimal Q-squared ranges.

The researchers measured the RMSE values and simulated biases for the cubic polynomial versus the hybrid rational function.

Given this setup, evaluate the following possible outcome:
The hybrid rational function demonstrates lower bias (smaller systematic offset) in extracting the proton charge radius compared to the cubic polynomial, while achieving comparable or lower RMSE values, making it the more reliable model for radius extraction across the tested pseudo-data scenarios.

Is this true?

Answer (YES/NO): NO